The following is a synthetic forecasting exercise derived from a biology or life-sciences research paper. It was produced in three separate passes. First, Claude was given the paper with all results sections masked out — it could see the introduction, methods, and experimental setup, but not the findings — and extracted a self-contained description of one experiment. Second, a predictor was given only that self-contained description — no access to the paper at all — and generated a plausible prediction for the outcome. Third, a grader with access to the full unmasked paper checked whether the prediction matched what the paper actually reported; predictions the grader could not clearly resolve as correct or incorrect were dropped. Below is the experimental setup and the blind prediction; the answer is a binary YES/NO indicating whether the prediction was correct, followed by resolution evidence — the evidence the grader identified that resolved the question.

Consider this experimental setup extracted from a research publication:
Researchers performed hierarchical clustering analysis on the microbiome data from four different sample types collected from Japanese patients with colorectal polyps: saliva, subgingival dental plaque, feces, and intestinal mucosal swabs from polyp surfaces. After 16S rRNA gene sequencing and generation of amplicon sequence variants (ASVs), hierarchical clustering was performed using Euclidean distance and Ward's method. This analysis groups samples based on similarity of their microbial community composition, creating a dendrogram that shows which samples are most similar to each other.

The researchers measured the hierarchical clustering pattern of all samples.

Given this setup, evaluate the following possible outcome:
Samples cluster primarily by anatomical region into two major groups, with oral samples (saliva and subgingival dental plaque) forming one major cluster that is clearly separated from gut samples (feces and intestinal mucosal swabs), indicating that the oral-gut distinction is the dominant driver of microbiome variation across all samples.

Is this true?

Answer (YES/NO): YES